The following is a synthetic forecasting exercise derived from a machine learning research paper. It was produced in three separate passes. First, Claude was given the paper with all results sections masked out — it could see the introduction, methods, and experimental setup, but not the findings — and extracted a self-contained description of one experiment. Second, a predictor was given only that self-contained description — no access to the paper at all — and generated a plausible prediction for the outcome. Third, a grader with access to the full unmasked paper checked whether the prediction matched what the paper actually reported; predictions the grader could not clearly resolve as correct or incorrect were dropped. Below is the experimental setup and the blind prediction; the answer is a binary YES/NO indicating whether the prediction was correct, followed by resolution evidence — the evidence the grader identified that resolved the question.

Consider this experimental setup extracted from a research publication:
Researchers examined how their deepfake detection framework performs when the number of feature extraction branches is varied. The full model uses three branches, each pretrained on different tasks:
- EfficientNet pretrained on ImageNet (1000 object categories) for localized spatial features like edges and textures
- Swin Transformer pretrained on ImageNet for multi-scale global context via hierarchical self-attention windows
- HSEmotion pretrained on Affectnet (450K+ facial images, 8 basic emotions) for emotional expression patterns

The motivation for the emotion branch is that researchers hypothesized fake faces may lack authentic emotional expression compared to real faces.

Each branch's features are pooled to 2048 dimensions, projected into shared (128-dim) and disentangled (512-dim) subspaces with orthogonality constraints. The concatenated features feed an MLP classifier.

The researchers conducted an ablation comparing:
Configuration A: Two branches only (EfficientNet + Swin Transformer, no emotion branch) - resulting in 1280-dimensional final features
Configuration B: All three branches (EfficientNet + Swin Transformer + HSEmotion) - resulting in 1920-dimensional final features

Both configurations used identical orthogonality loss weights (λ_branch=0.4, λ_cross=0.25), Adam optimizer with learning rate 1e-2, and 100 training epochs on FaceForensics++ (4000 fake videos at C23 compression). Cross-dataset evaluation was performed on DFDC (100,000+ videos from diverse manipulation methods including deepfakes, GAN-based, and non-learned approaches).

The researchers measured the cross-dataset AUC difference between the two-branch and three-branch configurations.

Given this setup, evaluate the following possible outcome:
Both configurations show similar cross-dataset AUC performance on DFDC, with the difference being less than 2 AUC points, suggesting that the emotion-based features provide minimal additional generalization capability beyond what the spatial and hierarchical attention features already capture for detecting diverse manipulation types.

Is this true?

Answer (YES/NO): NO